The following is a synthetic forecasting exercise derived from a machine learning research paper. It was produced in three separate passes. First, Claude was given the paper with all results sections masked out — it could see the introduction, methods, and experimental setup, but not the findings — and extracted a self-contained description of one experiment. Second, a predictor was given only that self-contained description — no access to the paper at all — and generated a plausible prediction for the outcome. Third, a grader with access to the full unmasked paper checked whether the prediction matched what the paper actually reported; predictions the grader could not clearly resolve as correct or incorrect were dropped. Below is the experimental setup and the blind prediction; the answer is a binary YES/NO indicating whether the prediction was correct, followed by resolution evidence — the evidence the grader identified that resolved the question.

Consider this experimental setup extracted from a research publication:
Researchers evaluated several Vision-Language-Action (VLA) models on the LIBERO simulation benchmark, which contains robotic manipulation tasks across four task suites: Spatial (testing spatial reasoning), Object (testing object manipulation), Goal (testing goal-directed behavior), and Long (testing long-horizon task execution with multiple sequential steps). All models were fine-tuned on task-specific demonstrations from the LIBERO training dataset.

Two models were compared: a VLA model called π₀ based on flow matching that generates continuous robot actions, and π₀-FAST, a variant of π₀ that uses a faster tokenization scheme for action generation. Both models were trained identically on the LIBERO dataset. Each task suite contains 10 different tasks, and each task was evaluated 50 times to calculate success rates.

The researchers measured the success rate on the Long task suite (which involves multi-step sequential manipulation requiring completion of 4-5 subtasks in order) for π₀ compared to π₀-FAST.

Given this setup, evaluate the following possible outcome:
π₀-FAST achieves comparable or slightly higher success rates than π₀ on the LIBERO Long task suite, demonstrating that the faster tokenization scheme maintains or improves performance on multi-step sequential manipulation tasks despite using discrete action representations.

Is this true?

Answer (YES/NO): NO